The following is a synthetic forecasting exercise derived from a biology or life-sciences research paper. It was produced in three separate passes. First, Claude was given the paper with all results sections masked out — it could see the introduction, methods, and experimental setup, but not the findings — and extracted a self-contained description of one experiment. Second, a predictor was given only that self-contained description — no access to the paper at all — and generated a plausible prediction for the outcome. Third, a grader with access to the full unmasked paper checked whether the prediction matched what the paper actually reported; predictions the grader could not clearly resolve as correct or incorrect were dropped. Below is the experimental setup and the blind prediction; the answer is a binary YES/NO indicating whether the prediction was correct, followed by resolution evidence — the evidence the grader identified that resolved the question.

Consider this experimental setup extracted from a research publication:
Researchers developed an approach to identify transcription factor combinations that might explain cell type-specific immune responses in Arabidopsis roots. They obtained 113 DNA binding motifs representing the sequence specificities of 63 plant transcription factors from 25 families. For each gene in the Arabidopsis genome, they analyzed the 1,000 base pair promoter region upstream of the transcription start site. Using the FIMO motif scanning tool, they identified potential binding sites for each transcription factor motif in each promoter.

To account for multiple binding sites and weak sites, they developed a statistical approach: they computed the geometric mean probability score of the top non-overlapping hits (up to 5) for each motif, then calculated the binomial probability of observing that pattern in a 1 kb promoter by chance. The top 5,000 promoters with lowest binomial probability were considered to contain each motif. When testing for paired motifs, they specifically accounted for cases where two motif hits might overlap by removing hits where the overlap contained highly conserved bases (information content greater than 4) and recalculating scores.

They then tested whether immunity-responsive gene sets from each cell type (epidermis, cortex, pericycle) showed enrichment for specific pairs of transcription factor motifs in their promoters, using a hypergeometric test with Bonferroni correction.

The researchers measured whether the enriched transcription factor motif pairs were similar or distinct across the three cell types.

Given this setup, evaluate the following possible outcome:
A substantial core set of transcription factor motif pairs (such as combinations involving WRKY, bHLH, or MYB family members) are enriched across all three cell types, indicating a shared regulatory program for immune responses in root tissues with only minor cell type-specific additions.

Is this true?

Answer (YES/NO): NO